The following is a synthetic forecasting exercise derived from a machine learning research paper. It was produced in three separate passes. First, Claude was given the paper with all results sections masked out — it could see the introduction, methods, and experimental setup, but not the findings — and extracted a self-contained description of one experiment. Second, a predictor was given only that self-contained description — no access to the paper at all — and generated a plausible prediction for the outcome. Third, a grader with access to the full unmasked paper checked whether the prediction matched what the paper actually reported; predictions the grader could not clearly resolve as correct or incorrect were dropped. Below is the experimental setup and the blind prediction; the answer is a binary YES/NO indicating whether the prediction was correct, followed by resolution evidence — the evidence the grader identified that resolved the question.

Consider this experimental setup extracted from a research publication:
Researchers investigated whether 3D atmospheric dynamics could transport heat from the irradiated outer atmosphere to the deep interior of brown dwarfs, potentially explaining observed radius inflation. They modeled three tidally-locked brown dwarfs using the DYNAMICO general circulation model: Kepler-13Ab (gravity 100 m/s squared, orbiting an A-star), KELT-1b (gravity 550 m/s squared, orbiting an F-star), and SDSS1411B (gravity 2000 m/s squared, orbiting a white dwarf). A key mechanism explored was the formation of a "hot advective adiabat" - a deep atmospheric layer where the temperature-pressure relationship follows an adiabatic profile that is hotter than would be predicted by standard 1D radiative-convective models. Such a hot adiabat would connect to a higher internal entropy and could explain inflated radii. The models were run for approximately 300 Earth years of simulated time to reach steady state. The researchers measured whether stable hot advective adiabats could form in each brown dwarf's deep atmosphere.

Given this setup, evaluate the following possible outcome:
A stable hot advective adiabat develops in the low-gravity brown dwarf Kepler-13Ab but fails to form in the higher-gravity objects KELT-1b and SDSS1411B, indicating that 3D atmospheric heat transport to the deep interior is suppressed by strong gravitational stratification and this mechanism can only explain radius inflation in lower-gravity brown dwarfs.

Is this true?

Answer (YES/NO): NO